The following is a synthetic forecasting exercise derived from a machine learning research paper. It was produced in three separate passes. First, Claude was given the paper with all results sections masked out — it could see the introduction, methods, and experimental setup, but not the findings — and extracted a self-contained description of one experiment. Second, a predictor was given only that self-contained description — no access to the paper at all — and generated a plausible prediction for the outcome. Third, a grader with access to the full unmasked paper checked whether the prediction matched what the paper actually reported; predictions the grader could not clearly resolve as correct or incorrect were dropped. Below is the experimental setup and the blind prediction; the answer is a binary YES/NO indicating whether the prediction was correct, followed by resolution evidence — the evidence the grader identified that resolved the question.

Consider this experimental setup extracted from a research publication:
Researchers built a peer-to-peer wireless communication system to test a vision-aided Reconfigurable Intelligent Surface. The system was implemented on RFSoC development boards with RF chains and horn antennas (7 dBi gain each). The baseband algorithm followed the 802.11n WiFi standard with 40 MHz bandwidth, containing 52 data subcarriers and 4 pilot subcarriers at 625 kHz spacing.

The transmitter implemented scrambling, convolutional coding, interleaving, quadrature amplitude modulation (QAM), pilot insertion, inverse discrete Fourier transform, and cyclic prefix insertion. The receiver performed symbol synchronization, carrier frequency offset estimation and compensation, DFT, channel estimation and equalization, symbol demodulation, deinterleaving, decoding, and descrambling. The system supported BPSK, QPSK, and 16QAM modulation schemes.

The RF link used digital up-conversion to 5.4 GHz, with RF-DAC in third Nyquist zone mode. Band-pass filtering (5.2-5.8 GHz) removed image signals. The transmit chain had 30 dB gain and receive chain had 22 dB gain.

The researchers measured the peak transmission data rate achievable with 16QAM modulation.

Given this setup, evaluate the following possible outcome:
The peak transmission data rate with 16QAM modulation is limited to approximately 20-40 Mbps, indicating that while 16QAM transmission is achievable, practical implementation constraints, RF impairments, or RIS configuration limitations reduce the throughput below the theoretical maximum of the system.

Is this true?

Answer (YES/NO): NO